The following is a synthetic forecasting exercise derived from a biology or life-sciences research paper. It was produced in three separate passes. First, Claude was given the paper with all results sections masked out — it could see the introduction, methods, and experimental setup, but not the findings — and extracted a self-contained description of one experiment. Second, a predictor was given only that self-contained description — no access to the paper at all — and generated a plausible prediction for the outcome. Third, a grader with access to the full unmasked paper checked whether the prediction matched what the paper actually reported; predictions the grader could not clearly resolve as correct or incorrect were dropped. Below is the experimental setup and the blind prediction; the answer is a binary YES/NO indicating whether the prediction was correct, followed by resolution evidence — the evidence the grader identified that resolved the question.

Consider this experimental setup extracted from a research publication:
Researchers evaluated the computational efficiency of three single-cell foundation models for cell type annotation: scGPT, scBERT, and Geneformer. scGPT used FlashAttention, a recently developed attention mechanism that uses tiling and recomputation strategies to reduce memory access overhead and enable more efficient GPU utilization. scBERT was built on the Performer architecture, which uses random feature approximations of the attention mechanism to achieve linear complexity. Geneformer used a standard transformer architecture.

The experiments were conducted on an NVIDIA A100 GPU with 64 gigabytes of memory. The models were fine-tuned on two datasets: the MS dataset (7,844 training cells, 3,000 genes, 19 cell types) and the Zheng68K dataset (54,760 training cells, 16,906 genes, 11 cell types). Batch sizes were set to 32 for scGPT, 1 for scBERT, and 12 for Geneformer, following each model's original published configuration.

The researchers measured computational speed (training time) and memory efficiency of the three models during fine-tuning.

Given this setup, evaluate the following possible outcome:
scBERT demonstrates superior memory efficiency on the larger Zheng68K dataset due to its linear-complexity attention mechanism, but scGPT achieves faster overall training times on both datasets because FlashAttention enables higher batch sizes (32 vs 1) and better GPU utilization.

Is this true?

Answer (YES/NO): NO